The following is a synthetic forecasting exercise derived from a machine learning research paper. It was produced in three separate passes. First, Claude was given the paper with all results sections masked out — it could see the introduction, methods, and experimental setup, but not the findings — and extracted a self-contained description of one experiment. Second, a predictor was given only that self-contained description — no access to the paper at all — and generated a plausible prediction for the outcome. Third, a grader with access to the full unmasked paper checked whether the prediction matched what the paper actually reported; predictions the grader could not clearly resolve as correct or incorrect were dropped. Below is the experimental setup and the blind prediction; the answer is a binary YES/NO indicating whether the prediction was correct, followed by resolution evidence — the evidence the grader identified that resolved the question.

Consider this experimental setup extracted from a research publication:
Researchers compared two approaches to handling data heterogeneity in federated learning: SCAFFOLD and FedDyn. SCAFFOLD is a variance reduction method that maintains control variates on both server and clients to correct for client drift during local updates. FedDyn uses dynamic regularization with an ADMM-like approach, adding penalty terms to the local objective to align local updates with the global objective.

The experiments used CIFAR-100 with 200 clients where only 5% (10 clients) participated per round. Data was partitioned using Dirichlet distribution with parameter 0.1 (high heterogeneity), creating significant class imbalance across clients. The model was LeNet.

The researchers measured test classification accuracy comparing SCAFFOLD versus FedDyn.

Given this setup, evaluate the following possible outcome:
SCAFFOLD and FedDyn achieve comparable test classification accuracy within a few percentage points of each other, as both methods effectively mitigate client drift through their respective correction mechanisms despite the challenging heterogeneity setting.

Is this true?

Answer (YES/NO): YES